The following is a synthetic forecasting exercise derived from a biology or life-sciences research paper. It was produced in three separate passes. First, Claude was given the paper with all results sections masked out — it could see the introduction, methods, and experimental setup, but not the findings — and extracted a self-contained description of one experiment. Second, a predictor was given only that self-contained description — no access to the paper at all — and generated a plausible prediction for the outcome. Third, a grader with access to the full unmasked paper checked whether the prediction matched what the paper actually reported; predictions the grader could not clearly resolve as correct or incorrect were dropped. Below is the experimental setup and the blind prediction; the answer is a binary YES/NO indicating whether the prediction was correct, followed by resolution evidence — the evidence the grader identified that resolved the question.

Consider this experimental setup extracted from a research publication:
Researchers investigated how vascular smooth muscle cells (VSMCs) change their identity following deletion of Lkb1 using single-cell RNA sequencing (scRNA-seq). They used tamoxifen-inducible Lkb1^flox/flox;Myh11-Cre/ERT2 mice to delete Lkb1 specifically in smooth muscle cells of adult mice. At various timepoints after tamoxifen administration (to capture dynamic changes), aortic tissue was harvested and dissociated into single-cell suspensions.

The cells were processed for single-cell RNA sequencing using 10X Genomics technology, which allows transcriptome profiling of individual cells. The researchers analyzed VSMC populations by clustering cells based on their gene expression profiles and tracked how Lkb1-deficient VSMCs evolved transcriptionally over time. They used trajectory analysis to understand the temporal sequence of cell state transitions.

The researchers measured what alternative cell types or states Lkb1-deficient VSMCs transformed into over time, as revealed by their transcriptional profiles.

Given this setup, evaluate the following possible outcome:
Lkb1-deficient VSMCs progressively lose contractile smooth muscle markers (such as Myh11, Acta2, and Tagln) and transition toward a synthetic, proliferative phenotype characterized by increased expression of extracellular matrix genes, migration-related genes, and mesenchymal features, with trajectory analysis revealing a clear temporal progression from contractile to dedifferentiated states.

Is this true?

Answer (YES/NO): NO